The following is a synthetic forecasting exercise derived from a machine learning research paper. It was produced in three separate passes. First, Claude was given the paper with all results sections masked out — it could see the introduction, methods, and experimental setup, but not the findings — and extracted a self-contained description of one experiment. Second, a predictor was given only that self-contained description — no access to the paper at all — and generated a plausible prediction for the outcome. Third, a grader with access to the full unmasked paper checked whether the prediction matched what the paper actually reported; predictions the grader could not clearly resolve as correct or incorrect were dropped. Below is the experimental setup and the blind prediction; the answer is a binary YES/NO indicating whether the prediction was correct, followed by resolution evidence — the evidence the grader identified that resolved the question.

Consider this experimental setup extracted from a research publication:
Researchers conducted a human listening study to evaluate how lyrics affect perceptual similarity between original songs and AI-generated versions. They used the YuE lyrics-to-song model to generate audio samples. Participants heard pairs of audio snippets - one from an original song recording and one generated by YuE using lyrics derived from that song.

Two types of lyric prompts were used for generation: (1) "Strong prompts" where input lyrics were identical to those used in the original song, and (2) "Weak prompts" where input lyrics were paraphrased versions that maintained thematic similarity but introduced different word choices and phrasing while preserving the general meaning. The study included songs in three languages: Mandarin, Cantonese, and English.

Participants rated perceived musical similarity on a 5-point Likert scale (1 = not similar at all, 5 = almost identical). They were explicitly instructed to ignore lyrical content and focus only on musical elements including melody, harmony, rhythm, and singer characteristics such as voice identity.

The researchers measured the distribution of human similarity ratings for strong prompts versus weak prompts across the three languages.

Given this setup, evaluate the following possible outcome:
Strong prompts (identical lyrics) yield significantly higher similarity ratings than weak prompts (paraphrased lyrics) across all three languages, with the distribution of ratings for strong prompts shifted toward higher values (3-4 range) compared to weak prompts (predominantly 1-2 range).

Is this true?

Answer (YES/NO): NO